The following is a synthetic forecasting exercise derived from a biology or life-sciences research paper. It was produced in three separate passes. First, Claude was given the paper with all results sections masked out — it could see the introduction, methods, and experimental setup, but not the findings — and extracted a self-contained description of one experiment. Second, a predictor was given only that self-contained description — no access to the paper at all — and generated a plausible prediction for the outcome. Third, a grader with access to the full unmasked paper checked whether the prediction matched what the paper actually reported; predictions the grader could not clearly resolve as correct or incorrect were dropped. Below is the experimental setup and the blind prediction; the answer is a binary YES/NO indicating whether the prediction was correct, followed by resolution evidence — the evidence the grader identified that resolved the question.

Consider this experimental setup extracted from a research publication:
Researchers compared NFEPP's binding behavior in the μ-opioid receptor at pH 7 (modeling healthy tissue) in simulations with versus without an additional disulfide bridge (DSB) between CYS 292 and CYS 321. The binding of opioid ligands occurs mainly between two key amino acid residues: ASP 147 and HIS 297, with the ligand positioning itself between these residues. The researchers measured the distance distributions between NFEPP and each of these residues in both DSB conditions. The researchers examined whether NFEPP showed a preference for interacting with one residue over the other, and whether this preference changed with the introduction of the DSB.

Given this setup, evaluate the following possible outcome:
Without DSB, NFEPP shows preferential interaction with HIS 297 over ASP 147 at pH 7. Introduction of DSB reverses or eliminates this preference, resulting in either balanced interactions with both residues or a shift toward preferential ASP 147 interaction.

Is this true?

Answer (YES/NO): YES